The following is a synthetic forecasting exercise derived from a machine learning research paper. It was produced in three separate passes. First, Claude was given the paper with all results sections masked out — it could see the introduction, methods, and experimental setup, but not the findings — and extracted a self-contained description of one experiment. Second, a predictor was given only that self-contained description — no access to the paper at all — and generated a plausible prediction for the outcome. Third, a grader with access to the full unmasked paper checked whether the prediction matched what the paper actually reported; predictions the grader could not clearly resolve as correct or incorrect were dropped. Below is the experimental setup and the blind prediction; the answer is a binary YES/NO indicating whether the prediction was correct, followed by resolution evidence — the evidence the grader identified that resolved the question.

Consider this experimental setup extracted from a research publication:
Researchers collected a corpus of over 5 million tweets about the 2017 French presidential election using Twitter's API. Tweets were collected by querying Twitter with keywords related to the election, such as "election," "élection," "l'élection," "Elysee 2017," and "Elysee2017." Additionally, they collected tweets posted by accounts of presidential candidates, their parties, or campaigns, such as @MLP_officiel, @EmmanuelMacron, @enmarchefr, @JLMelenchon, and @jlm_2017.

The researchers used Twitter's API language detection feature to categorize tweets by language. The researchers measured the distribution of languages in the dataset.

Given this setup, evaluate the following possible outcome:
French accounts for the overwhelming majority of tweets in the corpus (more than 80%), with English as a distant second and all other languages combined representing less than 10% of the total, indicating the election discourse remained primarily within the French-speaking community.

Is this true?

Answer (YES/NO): YES